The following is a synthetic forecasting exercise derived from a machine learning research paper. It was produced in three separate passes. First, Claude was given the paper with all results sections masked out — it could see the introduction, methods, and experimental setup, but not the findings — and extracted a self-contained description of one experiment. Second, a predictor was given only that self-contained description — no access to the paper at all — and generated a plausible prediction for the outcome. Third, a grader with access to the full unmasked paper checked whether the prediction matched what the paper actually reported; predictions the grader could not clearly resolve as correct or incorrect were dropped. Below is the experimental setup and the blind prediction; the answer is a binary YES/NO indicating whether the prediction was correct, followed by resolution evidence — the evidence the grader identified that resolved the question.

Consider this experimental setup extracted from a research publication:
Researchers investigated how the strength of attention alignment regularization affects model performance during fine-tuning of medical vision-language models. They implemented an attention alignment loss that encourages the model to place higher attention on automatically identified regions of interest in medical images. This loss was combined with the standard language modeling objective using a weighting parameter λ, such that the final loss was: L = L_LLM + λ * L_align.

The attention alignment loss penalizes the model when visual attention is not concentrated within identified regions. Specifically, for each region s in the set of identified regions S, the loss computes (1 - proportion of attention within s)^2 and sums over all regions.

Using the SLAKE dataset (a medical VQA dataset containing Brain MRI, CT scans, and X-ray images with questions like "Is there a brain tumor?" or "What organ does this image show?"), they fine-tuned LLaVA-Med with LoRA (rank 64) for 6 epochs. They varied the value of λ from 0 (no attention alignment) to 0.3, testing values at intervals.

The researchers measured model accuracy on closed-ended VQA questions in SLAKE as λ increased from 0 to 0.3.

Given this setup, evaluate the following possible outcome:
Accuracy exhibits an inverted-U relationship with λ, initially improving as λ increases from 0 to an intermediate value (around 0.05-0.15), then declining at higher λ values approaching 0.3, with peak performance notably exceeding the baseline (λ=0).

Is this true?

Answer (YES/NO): YES